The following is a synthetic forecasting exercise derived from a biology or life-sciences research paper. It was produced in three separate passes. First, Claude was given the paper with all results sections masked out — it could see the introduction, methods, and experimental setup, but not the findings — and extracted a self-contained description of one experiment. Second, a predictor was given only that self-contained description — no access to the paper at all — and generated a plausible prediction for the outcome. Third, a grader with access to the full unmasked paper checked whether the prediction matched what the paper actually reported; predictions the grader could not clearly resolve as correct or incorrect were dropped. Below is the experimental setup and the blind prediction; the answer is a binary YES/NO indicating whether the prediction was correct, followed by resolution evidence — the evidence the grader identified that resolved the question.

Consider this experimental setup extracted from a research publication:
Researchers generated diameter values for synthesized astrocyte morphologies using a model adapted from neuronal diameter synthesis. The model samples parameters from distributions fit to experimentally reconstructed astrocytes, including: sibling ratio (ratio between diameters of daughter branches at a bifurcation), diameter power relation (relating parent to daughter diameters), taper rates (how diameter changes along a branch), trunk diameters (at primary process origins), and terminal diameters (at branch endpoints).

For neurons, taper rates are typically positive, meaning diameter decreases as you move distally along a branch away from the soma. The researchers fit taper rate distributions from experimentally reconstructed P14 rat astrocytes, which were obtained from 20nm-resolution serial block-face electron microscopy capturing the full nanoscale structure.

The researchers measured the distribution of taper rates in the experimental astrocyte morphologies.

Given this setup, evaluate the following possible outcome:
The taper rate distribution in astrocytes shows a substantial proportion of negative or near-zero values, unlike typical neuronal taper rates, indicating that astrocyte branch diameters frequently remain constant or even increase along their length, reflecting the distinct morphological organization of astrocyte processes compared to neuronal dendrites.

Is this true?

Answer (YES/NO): YES